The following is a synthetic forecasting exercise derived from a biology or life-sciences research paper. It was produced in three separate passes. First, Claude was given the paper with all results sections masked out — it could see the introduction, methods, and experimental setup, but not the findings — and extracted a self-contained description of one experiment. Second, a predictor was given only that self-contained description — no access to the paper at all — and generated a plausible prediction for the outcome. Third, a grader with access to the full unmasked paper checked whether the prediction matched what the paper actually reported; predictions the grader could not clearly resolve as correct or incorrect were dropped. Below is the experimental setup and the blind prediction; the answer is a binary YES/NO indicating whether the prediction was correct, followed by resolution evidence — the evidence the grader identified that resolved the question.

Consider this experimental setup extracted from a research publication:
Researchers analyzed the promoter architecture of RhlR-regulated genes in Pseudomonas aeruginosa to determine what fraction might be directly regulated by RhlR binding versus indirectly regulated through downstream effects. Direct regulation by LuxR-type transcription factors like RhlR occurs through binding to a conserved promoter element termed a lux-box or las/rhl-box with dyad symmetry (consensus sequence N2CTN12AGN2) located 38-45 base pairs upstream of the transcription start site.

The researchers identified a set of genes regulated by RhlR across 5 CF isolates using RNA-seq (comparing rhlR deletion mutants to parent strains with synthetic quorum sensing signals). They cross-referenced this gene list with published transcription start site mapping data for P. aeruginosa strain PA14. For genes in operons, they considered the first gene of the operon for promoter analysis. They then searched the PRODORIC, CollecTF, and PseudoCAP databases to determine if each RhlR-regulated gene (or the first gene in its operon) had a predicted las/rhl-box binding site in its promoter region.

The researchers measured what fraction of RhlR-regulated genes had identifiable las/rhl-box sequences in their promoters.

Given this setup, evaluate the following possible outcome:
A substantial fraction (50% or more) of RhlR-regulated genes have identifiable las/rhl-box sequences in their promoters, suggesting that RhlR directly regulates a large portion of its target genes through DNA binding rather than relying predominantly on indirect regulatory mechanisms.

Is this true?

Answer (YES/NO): NO